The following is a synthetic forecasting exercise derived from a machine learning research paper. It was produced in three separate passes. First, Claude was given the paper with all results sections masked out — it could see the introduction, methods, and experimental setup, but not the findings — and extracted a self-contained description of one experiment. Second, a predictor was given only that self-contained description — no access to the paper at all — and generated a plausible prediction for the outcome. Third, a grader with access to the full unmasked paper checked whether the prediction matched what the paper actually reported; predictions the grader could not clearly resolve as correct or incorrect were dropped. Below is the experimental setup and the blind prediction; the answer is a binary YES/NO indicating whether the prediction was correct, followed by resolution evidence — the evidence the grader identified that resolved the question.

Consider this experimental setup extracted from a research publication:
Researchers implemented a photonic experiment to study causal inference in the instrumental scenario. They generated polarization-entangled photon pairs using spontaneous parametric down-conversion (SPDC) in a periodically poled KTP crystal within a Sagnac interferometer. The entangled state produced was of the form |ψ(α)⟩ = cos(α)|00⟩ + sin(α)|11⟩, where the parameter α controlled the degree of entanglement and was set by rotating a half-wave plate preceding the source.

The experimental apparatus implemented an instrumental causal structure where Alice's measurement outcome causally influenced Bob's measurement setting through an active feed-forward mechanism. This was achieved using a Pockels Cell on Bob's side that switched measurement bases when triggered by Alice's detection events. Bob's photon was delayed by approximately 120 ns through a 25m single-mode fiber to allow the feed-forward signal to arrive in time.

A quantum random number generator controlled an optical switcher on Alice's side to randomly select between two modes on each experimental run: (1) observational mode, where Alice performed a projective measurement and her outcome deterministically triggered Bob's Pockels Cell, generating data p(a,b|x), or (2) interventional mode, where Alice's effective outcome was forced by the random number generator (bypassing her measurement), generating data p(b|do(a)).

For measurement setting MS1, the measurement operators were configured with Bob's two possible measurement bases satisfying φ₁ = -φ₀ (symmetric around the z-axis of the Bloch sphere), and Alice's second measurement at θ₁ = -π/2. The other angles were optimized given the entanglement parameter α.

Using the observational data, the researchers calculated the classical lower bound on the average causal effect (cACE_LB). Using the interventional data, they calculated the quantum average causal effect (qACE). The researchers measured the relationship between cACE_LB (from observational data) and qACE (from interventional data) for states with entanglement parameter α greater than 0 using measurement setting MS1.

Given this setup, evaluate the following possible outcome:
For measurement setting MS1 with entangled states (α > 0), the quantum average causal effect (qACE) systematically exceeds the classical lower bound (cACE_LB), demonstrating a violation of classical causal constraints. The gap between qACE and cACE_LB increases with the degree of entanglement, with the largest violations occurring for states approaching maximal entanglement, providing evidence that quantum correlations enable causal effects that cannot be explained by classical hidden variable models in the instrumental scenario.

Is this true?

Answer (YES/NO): NO